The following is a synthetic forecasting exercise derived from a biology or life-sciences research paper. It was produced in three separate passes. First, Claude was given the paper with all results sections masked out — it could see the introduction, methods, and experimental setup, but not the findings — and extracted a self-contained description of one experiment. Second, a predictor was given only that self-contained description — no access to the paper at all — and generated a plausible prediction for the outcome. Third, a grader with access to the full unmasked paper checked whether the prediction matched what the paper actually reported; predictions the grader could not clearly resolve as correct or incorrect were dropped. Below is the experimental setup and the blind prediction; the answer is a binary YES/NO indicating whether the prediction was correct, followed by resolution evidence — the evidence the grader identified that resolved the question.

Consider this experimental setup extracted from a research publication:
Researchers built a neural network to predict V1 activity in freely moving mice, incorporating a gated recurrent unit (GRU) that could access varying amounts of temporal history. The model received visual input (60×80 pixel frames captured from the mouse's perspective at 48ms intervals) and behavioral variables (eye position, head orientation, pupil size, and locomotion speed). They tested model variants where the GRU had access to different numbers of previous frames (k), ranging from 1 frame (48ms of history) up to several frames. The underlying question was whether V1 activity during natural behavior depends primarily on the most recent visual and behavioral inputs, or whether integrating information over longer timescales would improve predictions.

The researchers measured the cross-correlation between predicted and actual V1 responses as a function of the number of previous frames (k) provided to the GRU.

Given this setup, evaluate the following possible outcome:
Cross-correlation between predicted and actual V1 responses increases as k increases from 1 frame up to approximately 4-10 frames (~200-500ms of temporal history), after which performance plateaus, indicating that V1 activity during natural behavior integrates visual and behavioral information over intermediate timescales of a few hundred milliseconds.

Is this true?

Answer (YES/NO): NO